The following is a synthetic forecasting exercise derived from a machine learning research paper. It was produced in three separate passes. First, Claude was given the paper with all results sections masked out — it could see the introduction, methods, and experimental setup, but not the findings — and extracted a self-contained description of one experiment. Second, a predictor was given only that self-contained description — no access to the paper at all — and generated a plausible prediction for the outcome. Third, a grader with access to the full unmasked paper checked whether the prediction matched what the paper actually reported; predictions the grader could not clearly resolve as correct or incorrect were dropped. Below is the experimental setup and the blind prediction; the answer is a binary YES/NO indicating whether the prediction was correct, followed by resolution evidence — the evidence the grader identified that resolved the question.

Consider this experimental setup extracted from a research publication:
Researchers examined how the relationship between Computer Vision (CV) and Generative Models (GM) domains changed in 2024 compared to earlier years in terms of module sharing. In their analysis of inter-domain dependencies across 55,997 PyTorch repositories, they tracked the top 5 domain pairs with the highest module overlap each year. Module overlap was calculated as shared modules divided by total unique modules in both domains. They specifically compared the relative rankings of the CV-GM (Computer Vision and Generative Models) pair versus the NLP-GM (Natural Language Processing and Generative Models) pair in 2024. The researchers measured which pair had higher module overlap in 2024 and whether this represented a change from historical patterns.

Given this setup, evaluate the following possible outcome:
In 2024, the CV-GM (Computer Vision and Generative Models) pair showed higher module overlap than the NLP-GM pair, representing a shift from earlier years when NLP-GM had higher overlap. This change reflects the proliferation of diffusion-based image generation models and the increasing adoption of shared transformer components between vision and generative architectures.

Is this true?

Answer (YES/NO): NO